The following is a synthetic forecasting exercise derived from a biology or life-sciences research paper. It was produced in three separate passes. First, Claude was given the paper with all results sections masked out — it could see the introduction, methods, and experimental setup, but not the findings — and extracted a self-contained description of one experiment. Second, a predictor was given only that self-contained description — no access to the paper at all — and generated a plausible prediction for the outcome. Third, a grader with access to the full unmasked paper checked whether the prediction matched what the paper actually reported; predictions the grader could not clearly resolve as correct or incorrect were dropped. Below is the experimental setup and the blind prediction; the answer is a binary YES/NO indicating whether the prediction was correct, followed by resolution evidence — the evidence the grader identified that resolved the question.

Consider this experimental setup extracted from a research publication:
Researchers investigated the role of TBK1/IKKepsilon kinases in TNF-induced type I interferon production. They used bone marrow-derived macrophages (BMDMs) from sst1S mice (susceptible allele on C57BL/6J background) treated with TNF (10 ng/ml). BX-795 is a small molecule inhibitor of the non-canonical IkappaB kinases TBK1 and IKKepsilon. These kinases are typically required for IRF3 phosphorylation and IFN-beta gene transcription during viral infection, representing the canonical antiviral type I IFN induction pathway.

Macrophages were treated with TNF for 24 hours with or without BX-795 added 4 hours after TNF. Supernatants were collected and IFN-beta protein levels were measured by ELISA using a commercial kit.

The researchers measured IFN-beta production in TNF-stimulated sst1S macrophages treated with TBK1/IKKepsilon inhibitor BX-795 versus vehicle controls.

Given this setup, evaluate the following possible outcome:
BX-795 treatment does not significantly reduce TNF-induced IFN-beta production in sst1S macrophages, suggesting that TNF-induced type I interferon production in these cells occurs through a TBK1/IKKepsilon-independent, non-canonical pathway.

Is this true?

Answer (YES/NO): YES